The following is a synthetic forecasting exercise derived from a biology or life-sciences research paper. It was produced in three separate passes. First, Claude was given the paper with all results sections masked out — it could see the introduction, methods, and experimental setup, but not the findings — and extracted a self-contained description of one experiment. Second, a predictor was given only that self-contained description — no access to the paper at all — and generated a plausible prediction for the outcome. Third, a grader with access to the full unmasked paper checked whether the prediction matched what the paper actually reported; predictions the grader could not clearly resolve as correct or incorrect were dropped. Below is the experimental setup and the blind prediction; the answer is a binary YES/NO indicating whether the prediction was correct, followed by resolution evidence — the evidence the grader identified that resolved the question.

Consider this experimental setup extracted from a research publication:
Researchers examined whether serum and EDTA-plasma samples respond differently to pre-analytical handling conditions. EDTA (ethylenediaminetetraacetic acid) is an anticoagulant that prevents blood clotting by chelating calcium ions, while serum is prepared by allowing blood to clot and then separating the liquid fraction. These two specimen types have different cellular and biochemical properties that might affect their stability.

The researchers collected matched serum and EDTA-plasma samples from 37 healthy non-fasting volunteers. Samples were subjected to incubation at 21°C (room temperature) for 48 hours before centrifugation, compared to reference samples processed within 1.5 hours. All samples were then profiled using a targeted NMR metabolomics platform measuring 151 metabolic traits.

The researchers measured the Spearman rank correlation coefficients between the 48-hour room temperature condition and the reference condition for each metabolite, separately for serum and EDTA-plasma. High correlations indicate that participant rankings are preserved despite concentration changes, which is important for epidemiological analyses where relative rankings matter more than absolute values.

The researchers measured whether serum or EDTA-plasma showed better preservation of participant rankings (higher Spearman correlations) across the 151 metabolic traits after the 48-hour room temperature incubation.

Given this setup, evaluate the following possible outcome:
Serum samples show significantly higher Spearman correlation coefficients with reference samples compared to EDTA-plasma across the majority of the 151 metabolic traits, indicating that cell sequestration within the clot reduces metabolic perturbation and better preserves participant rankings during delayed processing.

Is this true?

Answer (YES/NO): NO